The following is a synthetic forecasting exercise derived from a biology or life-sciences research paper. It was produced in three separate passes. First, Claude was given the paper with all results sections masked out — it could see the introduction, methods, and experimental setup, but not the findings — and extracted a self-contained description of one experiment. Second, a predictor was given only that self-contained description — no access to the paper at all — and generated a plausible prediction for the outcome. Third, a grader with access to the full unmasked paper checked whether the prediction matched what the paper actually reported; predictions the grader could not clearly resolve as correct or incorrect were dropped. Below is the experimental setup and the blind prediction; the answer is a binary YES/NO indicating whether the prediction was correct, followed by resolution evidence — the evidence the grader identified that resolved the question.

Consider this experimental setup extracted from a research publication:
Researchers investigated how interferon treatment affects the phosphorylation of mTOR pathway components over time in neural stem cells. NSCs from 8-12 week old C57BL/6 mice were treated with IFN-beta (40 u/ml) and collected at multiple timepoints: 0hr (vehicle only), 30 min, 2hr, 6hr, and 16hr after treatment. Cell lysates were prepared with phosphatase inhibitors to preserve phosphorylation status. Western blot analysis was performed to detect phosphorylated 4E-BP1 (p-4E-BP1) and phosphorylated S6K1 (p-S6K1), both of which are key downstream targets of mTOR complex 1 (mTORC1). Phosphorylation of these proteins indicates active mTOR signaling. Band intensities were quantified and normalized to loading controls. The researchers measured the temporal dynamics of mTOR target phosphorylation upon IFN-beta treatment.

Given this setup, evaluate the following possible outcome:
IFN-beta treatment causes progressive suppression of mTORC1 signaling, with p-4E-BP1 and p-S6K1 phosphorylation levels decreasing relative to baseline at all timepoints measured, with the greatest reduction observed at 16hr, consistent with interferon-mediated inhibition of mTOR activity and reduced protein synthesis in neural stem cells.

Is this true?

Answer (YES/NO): NO